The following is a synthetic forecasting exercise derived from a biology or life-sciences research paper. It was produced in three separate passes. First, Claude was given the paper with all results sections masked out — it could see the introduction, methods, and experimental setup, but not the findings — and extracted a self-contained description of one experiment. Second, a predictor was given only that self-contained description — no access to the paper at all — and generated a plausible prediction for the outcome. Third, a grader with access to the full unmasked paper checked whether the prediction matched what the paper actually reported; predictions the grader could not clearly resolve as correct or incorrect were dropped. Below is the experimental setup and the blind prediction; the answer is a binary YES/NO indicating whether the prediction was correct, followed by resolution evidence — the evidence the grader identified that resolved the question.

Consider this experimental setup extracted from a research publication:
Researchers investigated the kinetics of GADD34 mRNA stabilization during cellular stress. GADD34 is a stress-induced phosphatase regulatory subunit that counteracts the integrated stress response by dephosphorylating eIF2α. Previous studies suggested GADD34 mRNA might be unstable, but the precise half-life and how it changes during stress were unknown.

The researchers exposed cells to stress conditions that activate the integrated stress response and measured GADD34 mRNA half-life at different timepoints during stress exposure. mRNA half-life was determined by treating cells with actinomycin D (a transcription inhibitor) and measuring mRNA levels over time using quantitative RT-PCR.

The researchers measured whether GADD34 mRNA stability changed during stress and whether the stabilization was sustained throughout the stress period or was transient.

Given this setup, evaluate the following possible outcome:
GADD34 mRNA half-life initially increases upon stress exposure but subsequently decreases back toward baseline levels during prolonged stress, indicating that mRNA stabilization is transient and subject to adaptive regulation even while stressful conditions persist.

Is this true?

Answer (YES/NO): YES